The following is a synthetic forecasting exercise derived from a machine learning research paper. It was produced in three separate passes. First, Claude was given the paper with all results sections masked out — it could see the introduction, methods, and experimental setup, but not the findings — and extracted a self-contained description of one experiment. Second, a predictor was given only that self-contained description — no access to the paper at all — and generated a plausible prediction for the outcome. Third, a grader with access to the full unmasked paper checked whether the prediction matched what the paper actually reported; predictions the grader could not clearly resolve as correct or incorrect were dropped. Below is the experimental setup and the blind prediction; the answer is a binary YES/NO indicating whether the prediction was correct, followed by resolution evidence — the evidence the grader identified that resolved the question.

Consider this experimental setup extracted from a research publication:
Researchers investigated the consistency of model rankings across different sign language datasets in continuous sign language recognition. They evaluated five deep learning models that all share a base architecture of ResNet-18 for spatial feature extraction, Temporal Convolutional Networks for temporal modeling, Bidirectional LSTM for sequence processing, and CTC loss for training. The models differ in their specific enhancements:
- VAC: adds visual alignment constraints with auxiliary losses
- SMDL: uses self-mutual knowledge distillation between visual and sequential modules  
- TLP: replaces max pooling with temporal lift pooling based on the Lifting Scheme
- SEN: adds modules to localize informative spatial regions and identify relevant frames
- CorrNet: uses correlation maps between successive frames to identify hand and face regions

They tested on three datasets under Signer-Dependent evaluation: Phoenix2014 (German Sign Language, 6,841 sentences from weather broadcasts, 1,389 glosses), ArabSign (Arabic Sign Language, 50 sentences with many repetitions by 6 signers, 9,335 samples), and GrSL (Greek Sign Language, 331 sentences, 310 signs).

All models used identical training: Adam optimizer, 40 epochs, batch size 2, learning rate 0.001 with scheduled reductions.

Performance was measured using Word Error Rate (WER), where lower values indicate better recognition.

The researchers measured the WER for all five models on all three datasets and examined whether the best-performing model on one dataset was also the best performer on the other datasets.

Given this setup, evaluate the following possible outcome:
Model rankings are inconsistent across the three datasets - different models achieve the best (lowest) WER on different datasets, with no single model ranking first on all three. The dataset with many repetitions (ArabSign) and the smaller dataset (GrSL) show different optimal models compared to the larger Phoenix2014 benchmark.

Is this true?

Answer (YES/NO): YES